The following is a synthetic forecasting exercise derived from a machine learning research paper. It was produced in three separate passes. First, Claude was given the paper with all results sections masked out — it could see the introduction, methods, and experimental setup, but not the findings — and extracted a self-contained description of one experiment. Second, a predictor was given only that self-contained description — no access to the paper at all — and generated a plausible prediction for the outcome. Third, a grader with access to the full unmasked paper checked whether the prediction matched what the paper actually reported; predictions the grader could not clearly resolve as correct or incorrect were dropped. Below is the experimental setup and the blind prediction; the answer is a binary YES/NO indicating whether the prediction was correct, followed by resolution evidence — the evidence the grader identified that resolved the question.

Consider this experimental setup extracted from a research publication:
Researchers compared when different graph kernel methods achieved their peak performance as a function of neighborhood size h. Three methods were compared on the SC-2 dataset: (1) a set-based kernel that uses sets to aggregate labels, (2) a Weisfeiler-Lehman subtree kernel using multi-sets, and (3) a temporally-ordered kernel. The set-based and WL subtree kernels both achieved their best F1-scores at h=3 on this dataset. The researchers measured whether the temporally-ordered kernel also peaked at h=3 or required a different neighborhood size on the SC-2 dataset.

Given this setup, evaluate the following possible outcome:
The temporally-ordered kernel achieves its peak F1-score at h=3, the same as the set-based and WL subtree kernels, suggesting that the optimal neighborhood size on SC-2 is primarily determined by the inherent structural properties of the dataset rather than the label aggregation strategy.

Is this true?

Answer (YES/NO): NO